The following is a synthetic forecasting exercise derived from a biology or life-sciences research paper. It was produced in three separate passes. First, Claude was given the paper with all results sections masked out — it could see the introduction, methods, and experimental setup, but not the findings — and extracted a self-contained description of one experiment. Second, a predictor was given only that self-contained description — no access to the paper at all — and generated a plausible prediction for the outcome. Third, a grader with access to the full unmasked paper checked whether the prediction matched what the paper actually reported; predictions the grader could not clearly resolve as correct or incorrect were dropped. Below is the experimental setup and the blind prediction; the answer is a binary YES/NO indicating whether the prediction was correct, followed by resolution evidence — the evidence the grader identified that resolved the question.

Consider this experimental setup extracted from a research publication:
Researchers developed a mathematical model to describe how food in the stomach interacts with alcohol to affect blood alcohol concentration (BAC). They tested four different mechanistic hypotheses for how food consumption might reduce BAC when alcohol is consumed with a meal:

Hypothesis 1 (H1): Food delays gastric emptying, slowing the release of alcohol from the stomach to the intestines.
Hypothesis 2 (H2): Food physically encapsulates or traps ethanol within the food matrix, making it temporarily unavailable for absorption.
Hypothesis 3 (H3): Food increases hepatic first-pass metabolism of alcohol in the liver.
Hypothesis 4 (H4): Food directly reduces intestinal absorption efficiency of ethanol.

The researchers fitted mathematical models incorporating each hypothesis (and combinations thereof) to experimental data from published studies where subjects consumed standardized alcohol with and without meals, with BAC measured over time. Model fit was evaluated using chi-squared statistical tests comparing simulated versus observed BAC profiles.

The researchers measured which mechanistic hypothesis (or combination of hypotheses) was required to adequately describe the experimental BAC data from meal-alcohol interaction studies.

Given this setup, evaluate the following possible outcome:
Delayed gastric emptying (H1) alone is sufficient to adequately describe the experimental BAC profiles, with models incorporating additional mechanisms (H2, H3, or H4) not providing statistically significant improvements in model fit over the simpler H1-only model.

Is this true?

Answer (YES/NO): NO